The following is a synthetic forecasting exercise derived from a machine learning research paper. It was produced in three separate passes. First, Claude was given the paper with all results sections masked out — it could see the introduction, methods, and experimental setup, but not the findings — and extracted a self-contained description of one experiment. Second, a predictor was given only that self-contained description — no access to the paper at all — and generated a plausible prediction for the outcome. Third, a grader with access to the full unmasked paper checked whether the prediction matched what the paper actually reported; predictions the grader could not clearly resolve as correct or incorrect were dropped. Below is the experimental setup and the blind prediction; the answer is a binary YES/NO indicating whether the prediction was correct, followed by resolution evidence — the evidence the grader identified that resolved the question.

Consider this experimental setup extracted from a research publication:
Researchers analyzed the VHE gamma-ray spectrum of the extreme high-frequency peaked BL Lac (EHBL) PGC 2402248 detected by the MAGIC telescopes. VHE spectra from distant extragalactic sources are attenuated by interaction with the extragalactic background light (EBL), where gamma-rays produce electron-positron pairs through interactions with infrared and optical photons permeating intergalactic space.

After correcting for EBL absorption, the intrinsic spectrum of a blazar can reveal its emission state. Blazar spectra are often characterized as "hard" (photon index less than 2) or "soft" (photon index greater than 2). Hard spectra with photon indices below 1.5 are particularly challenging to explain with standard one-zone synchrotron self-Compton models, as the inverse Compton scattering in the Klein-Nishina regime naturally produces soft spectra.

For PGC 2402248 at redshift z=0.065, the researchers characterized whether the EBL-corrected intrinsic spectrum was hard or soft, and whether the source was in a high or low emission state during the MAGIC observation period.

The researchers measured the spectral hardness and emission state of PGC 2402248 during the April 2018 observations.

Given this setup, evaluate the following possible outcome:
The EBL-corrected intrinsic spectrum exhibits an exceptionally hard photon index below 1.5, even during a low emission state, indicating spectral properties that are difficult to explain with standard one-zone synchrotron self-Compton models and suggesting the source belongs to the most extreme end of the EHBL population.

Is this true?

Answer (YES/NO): NO